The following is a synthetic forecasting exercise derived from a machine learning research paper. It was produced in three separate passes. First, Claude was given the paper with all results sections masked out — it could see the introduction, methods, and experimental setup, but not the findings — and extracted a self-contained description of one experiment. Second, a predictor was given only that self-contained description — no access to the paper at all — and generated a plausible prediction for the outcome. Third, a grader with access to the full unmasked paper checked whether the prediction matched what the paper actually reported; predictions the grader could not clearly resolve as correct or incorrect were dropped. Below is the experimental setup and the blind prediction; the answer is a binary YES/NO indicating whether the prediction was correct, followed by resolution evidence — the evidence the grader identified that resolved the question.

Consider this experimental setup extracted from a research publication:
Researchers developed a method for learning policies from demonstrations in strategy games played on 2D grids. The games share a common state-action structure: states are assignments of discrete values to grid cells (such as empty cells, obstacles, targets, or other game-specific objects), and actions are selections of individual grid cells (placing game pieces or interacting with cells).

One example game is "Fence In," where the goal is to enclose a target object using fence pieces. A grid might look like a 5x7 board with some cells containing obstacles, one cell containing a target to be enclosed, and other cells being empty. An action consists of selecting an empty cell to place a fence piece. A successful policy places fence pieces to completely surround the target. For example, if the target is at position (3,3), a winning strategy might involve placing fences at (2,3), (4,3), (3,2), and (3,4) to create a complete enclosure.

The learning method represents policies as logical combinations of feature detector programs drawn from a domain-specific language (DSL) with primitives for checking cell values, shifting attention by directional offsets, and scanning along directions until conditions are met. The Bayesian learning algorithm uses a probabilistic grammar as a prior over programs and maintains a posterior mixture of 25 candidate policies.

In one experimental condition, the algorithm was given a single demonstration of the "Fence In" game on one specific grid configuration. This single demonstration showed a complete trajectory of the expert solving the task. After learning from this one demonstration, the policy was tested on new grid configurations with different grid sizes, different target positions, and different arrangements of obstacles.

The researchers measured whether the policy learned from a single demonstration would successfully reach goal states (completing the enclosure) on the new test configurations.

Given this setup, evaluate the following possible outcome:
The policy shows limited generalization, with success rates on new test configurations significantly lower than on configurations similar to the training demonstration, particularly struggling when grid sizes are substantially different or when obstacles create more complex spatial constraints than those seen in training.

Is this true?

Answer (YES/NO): NO